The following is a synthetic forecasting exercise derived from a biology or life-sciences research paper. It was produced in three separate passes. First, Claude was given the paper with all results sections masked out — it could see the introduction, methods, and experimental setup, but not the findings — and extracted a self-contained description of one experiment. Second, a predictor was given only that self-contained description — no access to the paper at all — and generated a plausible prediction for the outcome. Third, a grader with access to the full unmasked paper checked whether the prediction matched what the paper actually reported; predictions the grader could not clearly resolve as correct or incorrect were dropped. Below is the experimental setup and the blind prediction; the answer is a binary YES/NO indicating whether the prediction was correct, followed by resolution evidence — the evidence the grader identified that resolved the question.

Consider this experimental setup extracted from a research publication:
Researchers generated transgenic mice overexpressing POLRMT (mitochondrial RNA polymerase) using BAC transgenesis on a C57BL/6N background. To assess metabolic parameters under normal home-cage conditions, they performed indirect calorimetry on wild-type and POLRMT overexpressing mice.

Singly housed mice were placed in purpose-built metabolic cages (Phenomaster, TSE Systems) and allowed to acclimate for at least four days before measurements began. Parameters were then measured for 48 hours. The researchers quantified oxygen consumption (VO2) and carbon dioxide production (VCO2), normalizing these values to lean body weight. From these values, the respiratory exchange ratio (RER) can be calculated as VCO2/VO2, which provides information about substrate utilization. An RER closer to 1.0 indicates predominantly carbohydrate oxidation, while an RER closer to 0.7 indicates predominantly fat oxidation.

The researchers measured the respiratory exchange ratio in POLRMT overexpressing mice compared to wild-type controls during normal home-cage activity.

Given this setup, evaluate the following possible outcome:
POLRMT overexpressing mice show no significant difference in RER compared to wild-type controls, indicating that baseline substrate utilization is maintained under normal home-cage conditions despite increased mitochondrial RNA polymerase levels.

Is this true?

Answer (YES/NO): YES